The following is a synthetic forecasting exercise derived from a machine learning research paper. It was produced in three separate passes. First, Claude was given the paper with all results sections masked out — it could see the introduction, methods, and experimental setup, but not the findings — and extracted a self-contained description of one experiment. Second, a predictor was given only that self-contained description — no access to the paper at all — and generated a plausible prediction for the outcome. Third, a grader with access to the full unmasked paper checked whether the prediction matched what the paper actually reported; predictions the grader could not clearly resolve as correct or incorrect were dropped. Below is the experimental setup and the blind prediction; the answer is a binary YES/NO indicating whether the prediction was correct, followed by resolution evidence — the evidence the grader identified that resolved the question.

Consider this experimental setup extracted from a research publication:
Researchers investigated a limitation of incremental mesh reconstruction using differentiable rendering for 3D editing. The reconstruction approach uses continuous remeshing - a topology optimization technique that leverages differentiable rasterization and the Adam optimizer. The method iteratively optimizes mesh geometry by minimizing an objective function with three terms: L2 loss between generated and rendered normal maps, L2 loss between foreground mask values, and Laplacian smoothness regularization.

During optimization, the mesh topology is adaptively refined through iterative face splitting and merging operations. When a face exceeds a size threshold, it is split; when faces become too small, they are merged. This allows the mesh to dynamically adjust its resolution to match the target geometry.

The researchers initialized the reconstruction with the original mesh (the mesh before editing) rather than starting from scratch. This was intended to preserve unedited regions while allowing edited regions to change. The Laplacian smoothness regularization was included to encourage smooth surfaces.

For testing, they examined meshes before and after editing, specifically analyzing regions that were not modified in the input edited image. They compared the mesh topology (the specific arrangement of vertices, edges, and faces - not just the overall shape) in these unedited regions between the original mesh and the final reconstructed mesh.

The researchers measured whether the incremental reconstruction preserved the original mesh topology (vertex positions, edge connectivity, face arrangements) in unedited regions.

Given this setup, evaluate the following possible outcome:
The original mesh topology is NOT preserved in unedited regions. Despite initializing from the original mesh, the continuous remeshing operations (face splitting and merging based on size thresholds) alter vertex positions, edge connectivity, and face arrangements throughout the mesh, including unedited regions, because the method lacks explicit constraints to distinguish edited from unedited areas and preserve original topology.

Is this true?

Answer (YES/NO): YES